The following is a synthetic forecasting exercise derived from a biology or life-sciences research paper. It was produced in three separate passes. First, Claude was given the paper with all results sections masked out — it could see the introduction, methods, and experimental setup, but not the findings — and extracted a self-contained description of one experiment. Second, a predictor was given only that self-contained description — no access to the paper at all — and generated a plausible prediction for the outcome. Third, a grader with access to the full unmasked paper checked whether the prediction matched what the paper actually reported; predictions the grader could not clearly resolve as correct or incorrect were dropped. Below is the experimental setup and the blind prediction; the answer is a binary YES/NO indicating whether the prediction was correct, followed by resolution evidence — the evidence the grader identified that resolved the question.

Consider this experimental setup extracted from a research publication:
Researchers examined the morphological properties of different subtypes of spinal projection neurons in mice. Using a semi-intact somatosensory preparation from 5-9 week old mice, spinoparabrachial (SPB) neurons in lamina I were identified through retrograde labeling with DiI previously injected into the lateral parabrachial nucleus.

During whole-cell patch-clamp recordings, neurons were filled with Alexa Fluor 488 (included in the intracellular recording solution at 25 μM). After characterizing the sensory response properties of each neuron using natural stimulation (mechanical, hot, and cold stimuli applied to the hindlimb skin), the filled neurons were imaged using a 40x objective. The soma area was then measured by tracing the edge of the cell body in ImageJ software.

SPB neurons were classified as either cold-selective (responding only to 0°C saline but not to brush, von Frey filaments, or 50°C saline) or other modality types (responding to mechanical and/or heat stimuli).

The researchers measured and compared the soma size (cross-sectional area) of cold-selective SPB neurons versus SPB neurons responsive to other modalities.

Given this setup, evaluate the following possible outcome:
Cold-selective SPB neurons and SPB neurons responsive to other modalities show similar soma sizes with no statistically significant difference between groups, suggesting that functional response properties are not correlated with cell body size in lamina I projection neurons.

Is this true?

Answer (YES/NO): NO